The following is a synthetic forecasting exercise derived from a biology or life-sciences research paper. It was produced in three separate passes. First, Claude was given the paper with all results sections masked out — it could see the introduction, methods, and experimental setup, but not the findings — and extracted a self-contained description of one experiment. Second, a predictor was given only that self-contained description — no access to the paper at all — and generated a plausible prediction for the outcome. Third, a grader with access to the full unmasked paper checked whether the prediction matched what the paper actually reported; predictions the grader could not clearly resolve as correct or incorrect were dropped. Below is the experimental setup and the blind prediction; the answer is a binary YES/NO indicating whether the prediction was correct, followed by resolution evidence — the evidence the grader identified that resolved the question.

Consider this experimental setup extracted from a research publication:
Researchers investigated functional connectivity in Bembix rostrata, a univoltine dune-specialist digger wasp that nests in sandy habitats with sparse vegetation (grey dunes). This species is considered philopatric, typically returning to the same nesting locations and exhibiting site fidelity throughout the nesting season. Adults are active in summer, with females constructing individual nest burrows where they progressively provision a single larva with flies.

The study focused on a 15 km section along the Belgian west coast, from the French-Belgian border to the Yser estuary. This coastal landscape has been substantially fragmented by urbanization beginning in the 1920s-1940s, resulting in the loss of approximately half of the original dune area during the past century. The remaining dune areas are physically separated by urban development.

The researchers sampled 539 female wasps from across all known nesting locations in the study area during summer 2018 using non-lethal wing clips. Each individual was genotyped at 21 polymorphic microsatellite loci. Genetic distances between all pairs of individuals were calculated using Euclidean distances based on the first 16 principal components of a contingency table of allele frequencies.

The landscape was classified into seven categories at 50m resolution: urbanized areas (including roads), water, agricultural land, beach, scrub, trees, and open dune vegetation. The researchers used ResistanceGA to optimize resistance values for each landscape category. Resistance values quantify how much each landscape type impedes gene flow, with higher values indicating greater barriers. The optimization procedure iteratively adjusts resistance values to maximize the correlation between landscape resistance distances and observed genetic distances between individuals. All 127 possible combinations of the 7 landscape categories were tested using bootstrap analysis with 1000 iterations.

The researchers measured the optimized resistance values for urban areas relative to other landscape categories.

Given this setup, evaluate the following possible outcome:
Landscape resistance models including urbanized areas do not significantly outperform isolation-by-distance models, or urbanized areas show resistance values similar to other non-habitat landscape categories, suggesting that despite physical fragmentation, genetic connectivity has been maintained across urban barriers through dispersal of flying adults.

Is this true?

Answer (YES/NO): NO